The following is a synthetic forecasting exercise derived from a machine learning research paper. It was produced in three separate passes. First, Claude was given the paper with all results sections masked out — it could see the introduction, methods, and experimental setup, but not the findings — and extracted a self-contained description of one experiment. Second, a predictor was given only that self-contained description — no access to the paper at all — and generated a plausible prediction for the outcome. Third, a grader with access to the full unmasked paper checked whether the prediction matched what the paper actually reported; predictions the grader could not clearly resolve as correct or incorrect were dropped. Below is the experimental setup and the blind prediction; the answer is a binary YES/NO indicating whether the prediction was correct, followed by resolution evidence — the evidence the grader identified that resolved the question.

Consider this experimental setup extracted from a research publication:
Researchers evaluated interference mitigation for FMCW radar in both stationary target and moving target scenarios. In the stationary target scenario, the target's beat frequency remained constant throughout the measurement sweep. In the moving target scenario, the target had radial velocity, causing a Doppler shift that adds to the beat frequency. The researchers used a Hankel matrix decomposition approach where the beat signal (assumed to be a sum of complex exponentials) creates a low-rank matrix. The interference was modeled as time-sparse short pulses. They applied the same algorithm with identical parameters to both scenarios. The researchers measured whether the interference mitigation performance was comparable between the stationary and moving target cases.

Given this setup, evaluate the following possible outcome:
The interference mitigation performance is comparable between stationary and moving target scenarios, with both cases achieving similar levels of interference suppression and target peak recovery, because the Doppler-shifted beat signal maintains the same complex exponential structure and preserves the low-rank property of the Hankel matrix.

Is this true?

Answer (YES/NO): YES